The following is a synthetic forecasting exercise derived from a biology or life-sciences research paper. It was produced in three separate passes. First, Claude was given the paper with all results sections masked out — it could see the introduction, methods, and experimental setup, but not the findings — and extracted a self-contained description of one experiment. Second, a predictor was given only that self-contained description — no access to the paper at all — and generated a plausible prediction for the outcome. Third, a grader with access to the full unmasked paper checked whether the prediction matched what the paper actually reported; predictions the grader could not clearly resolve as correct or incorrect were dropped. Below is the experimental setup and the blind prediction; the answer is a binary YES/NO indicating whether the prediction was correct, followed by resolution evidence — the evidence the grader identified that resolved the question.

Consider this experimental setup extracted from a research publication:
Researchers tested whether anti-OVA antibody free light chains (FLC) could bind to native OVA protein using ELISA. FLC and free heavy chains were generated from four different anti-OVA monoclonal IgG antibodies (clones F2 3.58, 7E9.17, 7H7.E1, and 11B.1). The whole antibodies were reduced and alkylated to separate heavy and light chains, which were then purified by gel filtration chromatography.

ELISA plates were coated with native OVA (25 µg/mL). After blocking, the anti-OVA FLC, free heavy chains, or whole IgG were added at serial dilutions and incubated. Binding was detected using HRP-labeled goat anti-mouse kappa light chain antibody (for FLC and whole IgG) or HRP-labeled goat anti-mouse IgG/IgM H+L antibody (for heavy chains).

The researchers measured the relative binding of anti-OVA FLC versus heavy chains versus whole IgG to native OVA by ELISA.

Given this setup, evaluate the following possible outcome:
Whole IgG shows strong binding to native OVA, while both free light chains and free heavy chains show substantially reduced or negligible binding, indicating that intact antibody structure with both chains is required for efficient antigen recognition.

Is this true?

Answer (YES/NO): NO